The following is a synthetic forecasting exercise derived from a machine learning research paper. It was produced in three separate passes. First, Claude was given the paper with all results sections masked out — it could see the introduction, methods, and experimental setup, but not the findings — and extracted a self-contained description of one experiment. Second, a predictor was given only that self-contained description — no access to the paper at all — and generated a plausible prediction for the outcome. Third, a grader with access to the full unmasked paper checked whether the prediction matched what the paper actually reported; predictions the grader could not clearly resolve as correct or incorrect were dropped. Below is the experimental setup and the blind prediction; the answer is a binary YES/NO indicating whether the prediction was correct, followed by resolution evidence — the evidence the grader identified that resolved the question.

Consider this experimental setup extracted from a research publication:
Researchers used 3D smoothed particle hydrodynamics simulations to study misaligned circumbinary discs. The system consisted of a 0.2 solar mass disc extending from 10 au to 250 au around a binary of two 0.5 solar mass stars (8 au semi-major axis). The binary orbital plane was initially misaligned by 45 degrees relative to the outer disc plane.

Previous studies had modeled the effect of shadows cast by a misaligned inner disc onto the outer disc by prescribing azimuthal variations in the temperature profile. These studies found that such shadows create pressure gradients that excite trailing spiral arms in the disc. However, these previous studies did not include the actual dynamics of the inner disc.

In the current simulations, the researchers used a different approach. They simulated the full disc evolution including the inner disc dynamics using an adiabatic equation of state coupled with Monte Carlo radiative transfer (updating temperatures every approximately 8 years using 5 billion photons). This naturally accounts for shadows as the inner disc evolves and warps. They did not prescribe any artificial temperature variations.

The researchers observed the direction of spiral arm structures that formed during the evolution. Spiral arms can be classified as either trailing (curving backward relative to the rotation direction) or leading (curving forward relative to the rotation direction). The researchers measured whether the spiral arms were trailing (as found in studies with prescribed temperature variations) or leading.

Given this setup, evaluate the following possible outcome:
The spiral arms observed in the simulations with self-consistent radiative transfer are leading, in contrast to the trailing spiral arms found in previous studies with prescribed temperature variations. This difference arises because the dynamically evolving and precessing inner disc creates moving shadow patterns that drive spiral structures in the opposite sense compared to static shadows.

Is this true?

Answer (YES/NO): NO